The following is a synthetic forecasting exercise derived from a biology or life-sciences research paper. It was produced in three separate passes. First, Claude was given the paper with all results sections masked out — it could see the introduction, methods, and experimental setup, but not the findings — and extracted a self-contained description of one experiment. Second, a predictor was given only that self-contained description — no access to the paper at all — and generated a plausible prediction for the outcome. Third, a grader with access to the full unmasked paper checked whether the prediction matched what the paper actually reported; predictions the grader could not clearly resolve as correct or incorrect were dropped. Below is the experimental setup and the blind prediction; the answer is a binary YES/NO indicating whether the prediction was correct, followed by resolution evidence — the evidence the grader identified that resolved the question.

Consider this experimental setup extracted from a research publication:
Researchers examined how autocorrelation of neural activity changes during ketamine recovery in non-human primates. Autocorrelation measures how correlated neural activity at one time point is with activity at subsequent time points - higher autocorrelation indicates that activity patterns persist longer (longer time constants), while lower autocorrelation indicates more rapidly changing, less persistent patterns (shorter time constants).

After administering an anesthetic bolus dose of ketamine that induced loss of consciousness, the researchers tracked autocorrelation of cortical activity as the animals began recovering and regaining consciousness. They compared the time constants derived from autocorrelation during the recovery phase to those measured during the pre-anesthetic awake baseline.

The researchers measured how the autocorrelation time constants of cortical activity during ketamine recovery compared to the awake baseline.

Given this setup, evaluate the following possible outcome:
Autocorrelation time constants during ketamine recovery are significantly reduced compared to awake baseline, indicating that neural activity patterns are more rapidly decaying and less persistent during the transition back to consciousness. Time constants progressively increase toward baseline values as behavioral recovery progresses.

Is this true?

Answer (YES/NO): NO